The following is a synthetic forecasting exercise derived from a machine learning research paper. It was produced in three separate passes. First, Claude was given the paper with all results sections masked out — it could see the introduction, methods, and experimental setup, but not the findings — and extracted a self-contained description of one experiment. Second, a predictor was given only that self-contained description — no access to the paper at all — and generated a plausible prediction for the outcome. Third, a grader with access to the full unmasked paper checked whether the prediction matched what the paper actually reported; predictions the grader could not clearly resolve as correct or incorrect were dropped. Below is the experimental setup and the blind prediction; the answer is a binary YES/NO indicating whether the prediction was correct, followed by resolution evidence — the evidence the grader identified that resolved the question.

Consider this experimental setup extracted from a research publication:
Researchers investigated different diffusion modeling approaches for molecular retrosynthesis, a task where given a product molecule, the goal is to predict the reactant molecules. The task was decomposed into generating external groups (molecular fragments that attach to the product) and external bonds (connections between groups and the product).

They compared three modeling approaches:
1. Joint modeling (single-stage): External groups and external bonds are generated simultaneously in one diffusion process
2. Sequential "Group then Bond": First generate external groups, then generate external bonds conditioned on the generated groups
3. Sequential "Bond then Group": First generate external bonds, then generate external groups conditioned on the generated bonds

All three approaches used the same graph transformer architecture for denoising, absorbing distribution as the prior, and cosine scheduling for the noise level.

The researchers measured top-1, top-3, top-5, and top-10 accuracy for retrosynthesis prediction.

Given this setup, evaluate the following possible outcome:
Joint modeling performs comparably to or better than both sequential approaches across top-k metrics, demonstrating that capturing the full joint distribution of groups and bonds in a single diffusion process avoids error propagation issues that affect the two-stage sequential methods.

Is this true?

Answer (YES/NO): NO